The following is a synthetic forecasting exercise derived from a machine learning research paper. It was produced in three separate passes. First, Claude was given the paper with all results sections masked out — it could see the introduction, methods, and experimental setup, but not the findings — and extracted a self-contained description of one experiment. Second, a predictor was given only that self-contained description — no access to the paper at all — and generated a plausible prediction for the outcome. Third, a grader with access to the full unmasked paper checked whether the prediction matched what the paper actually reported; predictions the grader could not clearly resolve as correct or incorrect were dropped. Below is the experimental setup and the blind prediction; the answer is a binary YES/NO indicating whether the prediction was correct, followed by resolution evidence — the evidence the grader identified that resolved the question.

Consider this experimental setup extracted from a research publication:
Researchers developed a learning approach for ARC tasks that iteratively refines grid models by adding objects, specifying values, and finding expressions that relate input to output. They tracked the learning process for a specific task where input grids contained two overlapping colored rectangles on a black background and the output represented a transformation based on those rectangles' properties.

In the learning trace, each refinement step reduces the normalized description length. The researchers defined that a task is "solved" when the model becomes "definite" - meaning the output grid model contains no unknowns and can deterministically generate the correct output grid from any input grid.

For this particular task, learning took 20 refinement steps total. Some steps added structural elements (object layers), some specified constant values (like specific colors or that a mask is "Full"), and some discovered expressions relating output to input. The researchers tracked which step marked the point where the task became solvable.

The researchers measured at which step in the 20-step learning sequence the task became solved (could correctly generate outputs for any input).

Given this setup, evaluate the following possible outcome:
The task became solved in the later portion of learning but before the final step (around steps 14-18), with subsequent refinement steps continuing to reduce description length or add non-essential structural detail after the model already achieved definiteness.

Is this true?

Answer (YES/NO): NO